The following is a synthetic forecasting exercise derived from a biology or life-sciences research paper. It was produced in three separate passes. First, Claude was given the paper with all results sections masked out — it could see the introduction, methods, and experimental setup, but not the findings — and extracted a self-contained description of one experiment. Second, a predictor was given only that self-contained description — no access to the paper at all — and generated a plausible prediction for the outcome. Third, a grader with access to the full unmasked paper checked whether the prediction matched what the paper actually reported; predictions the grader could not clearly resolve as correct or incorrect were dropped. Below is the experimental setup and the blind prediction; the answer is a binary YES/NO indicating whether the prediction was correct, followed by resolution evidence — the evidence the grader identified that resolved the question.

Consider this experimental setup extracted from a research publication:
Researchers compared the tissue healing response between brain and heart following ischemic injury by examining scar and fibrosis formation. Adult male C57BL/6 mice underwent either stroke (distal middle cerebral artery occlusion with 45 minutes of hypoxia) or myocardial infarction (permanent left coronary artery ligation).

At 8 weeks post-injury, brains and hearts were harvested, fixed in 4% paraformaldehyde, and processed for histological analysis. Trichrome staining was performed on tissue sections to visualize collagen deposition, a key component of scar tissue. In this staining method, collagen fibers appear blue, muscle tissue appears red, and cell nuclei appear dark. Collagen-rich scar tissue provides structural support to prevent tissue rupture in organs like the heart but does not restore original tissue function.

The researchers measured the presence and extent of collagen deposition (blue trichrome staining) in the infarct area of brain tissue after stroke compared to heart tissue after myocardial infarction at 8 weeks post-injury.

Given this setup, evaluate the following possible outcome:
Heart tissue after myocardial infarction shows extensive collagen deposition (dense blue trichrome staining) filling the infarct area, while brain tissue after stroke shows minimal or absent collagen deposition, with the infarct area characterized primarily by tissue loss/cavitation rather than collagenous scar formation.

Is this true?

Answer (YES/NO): YES